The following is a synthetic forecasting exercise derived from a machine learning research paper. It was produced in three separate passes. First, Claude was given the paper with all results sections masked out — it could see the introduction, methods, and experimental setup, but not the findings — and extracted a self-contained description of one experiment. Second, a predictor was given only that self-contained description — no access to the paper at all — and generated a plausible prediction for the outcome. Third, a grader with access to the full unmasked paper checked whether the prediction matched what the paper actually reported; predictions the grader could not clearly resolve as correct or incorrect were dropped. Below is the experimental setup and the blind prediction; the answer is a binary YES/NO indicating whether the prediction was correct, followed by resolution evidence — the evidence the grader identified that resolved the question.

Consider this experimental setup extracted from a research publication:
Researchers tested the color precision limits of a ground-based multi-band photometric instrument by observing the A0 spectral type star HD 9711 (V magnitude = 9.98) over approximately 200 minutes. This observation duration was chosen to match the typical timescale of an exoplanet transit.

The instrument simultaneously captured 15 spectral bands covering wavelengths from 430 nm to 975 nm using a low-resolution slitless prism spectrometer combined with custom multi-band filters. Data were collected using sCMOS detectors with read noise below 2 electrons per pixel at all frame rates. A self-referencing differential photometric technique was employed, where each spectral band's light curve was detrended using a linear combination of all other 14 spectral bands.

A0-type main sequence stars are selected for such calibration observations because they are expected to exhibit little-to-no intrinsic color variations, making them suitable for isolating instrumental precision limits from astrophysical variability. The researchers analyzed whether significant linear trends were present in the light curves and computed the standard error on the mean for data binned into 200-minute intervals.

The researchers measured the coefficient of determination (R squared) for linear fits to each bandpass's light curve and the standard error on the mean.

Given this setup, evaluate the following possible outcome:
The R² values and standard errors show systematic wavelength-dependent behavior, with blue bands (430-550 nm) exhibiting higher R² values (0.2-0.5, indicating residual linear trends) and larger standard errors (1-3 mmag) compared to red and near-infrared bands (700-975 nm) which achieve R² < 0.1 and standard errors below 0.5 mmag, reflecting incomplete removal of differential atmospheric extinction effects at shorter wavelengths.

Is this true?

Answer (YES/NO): NO